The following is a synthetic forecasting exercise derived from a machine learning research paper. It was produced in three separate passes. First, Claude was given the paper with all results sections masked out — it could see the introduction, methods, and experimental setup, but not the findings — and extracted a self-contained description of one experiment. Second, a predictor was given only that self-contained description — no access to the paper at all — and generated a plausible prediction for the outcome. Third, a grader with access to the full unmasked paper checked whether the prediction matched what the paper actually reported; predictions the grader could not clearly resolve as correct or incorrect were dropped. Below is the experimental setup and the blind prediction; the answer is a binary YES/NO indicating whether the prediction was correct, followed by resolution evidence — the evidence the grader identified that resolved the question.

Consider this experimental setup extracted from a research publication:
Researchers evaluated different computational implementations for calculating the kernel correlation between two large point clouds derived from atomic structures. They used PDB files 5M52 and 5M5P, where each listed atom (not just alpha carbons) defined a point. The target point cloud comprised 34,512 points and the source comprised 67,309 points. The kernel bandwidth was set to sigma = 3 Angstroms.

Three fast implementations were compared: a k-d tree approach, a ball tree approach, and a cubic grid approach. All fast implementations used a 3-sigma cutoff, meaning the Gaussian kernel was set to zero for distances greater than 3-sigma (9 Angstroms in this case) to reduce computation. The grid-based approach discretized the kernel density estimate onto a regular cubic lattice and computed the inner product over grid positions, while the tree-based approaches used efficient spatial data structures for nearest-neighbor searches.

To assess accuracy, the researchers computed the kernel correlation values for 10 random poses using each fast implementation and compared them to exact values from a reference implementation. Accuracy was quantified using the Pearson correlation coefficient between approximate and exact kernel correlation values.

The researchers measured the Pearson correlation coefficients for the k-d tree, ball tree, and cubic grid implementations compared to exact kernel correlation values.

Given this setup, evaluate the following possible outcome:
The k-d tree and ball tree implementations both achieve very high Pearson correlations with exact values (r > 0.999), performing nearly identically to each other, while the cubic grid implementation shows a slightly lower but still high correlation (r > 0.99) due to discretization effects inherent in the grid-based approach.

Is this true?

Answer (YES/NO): YES